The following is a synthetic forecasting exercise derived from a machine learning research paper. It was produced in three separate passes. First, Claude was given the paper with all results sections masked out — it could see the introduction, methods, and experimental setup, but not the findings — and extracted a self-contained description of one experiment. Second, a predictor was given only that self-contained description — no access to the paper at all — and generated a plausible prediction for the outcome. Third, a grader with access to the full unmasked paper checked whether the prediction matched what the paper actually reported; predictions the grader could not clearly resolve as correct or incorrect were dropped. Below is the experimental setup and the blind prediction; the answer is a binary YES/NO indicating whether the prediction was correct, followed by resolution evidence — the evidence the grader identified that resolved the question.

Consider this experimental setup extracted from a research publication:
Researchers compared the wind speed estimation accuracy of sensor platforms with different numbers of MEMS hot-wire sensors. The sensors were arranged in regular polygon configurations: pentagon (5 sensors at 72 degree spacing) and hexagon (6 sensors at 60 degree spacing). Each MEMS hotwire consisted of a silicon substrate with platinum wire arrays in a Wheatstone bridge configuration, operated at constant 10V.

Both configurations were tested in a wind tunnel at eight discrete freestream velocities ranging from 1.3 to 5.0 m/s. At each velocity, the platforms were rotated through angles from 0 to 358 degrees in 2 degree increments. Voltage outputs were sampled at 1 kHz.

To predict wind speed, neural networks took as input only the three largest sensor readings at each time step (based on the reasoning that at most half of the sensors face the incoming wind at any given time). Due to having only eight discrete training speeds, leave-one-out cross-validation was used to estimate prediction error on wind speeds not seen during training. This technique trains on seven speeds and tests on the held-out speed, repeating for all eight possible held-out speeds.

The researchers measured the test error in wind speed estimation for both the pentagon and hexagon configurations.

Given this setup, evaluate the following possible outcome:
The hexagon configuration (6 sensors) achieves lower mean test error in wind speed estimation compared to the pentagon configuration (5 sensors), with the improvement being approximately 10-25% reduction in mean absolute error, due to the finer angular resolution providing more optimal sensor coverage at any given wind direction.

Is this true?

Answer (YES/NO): YES